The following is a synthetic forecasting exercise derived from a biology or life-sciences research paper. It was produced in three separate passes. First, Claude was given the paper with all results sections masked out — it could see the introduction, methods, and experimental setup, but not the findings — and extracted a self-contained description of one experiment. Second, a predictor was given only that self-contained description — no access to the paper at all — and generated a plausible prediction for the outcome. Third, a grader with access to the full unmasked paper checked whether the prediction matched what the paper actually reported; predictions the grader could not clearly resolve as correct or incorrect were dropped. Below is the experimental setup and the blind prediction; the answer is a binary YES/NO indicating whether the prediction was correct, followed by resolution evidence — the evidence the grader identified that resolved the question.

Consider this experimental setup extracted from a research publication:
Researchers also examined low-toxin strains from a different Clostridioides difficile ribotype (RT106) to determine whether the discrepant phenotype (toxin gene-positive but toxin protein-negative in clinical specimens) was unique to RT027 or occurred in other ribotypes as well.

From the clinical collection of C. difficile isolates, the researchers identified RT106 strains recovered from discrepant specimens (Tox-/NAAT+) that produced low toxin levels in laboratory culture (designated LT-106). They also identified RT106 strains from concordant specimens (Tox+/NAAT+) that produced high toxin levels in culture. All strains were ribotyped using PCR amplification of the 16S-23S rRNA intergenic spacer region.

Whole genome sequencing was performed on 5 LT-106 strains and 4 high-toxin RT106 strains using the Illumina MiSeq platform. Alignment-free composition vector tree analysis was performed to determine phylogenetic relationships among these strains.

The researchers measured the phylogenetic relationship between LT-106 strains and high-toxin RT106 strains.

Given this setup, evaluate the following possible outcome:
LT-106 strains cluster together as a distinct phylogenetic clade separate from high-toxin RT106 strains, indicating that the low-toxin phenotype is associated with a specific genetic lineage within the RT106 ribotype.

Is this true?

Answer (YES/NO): NO